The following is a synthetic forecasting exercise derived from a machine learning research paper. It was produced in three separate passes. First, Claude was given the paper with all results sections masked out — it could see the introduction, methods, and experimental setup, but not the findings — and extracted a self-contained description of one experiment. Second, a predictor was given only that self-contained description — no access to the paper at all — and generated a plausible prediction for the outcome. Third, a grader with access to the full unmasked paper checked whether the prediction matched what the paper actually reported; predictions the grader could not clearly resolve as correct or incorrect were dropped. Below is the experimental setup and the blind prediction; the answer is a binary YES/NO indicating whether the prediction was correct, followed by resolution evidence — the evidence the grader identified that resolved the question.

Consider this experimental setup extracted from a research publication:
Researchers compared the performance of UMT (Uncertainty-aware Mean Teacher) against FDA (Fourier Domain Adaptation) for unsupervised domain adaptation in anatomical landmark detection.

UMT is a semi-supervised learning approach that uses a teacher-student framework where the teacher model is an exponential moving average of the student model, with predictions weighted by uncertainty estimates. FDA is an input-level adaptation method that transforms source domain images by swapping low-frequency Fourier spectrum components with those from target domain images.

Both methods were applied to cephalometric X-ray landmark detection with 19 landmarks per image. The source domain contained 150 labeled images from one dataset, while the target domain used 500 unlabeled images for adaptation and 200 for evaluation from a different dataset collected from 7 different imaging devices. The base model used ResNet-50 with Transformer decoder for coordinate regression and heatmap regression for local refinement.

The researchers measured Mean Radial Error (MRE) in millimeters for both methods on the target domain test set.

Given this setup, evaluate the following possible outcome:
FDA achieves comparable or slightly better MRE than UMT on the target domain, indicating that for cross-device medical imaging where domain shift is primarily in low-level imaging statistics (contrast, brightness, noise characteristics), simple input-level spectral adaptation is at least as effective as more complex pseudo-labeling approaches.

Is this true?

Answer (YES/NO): NO